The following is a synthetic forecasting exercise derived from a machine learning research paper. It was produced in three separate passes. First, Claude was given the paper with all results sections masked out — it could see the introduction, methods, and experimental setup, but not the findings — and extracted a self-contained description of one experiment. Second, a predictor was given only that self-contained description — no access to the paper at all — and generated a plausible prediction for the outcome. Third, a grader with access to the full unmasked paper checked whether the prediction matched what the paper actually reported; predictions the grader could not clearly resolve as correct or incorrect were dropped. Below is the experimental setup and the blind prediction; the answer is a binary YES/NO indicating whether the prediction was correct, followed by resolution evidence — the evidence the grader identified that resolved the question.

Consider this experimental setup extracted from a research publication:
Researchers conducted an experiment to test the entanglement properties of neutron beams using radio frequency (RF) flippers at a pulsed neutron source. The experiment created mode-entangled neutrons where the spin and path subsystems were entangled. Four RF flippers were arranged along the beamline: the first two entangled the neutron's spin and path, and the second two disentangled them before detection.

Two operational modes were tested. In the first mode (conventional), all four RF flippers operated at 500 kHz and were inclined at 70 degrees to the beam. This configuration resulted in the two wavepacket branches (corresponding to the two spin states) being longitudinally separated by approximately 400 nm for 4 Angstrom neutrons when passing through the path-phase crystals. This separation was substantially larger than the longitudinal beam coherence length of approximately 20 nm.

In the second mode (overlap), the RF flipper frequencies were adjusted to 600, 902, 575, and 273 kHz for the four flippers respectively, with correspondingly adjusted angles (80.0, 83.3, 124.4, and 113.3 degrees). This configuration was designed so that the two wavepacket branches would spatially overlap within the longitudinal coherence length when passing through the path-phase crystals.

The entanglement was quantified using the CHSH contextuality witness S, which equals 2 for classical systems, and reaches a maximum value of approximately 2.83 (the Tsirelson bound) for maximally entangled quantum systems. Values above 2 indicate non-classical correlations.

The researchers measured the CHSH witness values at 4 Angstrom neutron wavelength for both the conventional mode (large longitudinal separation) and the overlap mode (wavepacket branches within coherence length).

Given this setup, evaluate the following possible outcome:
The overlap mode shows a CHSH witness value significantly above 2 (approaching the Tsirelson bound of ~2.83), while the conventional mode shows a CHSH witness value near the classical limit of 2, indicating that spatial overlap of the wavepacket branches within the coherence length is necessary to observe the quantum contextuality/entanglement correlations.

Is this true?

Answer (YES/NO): NO